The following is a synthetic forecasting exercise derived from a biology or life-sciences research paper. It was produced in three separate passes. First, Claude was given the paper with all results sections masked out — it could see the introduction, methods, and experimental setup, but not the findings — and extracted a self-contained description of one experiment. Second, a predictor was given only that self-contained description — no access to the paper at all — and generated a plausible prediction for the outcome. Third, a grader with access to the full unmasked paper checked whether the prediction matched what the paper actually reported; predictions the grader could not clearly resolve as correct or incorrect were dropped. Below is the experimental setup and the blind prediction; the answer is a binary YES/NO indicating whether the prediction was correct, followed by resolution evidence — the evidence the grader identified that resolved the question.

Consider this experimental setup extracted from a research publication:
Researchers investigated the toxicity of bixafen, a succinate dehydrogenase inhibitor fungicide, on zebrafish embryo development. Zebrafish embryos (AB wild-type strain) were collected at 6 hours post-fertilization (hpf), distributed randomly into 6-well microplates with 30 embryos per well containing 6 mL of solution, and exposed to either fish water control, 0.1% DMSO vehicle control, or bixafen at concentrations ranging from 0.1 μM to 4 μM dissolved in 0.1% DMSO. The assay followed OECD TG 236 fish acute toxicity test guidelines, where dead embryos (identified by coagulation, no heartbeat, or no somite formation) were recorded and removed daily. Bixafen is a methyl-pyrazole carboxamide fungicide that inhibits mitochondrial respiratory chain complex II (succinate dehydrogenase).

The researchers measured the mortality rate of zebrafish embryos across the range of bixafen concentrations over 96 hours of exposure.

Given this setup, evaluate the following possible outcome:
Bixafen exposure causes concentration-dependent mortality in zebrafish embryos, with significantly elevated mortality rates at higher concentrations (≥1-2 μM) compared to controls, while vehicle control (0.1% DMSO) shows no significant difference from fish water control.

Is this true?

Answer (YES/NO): NO